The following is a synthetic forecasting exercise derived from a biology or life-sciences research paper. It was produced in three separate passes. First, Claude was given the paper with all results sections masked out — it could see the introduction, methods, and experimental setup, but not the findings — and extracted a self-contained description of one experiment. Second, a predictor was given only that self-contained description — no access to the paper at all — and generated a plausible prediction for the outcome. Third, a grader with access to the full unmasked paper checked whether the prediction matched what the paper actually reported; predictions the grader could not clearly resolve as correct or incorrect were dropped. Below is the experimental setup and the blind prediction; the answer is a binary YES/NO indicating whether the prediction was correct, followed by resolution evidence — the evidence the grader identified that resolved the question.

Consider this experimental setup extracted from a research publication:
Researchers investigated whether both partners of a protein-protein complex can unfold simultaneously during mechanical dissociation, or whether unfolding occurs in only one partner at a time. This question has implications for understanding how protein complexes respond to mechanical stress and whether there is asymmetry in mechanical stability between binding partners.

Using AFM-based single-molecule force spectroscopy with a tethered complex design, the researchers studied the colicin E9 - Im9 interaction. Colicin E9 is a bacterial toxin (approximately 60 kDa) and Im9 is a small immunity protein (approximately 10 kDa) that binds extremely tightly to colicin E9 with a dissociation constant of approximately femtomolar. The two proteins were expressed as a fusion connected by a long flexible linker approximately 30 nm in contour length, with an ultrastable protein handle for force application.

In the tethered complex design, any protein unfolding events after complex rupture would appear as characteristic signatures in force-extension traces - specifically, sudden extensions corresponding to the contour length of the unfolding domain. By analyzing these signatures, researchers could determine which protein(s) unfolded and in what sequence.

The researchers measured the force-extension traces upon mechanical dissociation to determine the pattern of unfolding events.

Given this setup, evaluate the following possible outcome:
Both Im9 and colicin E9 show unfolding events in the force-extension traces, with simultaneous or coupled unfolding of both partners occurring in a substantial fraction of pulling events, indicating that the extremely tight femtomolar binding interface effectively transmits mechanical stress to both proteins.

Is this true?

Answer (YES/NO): YES